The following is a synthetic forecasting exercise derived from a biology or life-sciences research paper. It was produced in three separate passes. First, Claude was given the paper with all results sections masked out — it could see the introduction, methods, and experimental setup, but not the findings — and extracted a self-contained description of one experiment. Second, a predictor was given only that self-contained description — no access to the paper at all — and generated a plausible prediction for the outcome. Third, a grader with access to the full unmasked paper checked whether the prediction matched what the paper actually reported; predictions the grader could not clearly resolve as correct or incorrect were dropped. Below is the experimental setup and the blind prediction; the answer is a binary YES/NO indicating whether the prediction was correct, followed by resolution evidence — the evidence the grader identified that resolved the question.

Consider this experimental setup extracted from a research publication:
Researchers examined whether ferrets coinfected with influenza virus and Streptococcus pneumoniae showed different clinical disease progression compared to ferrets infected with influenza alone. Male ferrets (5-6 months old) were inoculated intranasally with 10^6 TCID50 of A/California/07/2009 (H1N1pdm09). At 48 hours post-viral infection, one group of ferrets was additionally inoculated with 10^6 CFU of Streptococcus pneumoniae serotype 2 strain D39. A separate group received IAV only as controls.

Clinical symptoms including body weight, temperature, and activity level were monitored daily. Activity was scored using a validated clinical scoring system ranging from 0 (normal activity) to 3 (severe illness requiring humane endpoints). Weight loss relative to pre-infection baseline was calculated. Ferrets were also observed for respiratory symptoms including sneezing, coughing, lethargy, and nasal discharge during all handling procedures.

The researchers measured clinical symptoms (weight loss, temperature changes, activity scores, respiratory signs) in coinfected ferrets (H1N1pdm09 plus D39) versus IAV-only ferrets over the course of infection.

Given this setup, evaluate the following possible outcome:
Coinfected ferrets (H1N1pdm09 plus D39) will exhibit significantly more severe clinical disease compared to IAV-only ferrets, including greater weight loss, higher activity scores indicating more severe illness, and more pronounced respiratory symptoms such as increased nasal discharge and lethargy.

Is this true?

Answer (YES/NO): YES